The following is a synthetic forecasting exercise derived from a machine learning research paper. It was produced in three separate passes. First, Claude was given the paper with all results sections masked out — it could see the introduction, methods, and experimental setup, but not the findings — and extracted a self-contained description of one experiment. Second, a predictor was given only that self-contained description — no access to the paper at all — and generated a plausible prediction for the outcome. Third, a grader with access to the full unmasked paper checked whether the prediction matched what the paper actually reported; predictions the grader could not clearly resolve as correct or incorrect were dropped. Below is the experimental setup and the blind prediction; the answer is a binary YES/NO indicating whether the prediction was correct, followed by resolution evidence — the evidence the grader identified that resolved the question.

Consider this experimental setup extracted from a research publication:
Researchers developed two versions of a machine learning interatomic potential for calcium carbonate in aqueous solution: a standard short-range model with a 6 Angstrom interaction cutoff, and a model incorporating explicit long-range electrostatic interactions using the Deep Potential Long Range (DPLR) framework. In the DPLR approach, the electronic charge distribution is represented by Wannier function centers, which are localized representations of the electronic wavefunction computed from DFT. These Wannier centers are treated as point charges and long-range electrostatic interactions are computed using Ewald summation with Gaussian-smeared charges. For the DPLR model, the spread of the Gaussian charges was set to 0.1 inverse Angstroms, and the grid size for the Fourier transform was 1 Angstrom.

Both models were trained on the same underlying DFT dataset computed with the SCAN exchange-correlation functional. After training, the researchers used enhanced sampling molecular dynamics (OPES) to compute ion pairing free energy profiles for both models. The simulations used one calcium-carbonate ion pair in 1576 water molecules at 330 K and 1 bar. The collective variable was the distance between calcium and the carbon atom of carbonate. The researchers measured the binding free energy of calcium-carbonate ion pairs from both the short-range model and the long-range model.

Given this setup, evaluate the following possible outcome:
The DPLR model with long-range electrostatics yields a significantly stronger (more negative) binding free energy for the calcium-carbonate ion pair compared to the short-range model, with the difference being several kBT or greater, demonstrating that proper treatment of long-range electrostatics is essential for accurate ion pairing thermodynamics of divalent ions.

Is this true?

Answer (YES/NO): NO